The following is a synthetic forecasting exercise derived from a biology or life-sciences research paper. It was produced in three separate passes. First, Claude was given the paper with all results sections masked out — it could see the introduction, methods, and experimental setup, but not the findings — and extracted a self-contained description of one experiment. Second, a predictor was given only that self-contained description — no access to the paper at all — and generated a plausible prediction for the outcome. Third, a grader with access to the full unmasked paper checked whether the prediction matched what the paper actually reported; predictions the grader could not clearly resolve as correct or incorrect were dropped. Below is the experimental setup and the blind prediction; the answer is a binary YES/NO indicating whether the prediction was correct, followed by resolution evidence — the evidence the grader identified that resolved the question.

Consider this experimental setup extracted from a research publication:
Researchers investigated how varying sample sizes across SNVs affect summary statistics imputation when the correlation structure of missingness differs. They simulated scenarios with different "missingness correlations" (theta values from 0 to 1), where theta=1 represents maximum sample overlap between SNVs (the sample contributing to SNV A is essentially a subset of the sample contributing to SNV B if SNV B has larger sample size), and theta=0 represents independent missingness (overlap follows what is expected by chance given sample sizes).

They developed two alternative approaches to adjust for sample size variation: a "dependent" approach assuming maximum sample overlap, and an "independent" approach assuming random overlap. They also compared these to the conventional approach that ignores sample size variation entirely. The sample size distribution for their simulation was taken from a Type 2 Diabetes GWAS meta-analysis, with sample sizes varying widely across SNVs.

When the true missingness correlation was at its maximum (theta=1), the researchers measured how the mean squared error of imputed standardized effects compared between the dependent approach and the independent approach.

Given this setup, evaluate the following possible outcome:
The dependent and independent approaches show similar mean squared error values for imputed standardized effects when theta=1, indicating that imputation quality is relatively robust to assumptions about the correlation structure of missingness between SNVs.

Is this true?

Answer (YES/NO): YES